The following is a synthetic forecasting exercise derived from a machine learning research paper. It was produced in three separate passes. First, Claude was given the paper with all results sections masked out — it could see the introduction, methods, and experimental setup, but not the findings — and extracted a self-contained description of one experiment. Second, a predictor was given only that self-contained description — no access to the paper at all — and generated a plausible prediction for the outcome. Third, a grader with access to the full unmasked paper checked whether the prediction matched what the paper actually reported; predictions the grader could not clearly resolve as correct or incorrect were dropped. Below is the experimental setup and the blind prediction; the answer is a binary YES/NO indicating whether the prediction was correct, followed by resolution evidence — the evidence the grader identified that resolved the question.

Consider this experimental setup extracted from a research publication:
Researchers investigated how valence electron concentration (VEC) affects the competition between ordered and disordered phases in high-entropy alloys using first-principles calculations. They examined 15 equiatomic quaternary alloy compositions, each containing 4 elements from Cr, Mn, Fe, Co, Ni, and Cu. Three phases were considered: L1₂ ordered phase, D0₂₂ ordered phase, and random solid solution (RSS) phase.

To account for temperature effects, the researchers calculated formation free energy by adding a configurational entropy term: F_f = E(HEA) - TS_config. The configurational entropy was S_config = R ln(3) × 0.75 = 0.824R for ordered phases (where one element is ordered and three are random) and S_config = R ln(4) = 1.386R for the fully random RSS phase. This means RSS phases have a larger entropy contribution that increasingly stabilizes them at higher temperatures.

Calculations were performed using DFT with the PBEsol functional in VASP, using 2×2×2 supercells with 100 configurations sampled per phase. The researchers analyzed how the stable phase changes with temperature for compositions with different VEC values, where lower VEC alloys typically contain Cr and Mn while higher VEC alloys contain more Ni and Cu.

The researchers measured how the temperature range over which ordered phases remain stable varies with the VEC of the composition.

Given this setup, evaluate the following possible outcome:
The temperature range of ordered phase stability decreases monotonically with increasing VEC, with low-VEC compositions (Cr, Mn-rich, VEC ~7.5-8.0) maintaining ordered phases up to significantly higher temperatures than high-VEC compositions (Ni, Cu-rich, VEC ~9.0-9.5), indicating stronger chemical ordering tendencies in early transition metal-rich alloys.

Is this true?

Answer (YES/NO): NO